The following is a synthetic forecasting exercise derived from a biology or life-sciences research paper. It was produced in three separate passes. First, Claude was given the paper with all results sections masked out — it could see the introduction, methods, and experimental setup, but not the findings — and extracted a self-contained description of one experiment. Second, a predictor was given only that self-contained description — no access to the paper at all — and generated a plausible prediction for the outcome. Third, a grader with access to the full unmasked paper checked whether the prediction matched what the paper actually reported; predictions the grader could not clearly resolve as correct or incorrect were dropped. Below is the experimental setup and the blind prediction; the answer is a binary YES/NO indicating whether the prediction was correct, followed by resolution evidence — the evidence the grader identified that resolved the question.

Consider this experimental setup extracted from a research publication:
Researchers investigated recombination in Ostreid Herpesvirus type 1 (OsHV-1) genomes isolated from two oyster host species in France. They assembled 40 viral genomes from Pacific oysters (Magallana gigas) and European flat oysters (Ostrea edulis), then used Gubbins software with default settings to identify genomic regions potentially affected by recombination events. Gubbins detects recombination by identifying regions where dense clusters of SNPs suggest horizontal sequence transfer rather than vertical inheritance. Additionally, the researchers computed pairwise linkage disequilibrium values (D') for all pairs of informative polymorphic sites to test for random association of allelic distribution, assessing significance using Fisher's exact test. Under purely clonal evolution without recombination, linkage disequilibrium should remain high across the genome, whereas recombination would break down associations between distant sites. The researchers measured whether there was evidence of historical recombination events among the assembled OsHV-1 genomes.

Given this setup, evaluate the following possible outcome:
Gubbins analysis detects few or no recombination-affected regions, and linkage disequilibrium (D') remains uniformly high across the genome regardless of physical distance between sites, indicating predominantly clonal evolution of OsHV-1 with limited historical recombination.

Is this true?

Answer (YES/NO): YES